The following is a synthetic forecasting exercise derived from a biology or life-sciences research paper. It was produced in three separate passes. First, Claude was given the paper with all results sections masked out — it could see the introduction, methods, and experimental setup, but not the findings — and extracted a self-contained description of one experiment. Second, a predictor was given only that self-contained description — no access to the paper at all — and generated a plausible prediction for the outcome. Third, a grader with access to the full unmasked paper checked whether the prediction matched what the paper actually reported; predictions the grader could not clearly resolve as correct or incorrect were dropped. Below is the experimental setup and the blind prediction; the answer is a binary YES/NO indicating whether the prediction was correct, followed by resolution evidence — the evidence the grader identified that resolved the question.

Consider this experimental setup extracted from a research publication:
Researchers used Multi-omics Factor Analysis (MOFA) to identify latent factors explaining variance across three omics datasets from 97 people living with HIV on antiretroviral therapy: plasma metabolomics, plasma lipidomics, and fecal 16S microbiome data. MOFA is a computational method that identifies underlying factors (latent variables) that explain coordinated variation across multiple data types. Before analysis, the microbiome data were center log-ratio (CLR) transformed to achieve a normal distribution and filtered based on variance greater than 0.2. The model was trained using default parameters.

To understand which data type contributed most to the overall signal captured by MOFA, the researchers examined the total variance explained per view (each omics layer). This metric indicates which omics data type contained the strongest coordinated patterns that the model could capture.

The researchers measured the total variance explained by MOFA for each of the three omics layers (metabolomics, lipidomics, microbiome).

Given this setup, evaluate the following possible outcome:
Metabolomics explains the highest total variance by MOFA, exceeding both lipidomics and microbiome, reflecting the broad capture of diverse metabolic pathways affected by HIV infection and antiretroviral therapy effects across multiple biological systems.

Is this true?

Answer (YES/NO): NO